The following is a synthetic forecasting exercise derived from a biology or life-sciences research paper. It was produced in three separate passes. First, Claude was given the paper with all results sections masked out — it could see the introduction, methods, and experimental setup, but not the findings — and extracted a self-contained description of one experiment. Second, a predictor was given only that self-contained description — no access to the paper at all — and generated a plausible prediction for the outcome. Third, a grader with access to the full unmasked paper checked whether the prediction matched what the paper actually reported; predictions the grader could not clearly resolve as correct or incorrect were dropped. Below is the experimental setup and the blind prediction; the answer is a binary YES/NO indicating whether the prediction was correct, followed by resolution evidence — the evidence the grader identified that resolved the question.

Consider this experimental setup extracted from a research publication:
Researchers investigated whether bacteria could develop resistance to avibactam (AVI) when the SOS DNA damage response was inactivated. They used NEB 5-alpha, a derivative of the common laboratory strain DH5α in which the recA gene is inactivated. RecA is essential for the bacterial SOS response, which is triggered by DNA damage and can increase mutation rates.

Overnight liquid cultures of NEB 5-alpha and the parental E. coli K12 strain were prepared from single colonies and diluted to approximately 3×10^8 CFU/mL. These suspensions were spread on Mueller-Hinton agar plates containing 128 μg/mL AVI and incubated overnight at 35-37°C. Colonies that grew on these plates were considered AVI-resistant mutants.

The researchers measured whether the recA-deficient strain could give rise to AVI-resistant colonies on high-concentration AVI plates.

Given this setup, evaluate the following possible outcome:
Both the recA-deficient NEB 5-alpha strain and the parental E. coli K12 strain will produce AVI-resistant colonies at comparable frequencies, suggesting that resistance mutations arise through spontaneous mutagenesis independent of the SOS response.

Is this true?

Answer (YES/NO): YES